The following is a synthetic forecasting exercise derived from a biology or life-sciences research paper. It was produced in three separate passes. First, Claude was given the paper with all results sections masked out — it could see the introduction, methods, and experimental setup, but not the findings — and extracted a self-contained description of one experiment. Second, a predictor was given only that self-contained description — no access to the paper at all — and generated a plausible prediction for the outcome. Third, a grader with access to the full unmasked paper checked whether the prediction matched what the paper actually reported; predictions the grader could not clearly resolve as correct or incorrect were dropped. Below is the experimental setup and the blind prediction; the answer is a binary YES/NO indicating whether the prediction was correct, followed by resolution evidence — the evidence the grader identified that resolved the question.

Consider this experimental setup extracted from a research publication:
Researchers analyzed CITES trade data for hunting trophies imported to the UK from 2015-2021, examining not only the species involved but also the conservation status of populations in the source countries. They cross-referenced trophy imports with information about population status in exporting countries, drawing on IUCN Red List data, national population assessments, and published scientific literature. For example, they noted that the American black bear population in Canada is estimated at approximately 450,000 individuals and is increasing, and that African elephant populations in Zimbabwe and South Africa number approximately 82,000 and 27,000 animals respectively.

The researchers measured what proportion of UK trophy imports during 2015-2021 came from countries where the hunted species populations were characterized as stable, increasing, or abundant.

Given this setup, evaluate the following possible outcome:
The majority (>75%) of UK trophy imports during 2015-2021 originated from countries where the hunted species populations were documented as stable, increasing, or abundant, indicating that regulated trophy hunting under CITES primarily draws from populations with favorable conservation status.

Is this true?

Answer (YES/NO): YES